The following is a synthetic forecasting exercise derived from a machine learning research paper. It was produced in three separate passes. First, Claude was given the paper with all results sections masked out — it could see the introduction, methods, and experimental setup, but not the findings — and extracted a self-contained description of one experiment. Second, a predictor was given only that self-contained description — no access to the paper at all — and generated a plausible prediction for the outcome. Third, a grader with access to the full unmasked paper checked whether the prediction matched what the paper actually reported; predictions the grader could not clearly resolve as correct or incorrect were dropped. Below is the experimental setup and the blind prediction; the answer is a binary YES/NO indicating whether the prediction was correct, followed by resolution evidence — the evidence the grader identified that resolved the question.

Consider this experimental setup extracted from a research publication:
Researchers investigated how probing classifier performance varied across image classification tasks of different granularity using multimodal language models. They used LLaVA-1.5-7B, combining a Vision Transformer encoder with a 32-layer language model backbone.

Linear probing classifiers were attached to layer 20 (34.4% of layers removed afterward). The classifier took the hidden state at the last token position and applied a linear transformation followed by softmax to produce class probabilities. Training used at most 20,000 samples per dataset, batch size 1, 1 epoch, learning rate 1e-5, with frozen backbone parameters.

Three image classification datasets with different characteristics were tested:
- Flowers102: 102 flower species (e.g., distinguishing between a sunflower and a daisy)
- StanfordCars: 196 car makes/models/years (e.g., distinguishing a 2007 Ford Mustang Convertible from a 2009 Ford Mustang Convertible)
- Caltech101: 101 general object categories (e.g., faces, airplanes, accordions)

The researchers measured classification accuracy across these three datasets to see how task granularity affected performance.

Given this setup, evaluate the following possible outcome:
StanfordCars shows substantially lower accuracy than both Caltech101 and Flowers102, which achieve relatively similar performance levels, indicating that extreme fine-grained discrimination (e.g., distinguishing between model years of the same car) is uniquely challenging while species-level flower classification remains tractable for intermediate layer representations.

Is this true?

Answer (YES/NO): YES